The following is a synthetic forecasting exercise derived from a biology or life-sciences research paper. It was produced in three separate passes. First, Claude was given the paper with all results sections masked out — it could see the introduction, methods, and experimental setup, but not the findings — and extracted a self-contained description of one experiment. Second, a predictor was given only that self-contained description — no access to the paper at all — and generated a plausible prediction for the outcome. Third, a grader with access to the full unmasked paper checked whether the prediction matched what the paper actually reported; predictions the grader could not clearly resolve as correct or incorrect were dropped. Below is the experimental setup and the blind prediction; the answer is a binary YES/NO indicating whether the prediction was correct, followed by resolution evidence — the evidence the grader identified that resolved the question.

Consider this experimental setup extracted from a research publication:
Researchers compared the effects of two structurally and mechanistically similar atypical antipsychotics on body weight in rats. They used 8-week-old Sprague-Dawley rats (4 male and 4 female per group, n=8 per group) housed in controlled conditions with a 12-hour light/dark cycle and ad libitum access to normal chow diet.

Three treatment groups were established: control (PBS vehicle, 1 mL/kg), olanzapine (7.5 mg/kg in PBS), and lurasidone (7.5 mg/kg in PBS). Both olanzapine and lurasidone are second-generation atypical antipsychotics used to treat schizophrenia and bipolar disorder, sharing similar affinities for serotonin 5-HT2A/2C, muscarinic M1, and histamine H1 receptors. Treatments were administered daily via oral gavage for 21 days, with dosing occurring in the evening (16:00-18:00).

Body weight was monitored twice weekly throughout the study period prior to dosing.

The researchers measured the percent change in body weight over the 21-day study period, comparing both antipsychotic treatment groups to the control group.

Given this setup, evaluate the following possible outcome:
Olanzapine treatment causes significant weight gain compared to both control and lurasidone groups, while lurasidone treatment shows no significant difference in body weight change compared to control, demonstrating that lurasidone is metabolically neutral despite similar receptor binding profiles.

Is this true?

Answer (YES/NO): YES